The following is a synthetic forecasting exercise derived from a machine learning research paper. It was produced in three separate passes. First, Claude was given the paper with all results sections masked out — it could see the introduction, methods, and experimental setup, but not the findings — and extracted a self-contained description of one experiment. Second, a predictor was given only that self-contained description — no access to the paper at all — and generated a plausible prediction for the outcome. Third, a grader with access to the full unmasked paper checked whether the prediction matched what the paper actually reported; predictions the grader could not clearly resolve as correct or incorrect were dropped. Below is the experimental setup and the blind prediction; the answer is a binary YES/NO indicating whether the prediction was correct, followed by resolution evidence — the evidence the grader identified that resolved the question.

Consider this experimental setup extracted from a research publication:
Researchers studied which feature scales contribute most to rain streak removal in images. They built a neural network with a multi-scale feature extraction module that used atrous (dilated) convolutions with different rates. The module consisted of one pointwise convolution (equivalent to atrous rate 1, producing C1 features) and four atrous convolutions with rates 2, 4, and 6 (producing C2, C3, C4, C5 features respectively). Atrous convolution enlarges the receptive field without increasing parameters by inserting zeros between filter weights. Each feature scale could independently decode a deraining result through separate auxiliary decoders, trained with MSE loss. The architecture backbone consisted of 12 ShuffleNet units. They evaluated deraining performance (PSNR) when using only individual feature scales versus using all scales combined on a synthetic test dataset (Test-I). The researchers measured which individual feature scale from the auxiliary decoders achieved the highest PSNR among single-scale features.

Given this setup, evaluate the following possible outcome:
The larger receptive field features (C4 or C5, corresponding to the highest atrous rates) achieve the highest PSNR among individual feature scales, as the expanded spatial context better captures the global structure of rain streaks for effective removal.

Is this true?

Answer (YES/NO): NO